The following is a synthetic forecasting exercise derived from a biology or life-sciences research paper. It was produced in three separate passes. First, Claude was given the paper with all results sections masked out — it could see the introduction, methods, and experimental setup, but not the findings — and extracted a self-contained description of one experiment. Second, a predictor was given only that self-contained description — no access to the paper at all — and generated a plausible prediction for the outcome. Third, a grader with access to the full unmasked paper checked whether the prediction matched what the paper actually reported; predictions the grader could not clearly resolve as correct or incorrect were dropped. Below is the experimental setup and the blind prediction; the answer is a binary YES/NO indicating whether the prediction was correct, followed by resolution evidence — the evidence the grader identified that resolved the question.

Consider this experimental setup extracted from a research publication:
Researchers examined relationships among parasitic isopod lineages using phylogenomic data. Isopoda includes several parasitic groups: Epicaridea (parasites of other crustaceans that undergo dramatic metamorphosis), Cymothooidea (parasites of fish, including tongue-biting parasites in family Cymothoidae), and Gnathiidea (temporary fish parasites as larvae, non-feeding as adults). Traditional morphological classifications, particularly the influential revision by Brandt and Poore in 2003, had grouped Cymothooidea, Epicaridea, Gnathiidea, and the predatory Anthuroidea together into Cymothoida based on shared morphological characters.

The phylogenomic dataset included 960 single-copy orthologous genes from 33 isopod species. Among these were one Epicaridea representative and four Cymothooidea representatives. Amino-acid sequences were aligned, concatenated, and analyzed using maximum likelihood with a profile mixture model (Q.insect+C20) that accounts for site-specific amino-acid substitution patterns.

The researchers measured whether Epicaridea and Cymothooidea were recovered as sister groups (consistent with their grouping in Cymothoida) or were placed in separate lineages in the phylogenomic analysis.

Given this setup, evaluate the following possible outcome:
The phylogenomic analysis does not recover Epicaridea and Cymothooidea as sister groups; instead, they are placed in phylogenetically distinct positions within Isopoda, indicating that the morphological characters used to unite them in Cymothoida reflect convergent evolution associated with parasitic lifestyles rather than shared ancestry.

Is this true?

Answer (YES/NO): YES